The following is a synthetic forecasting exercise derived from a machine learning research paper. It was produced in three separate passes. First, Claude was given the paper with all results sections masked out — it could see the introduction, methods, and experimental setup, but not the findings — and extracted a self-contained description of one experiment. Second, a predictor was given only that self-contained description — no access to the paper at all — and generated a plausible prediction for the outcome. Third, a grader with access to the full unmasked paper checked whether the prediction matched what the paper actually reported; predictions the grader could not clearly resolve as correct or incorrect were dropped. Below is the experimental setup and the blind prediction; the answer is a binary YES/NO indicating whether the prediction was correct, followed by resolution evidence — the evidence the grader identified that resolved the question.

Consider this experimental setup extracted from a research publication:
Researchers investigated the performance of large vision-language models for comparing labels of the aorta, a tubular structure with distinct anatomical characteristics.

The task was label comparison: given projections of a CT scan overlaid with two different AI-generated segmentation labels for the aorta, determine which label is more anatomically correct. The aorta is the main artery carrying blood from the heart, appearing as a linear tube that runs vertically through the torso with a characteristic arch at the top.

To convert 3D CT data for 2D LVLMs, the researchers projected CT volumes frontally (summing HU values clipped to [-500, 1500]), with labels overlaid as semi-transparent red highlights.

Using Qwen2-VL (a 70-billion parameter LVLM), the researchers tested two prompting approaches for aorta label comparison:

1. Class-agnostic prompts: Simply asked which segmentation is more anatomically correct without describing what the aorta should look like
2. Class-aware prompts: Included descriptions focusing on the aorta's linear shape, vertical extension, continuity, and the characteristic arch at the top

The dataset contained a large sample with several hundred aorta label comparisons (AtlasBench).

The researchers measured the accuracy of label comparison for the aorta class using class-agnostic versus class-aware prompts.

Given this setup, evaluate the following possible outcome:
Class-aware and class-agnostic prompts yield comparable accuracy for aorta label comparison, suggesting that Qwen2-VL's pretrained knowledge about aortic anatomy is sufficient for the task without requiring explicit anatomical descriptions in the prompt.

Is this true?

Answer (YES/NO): NO